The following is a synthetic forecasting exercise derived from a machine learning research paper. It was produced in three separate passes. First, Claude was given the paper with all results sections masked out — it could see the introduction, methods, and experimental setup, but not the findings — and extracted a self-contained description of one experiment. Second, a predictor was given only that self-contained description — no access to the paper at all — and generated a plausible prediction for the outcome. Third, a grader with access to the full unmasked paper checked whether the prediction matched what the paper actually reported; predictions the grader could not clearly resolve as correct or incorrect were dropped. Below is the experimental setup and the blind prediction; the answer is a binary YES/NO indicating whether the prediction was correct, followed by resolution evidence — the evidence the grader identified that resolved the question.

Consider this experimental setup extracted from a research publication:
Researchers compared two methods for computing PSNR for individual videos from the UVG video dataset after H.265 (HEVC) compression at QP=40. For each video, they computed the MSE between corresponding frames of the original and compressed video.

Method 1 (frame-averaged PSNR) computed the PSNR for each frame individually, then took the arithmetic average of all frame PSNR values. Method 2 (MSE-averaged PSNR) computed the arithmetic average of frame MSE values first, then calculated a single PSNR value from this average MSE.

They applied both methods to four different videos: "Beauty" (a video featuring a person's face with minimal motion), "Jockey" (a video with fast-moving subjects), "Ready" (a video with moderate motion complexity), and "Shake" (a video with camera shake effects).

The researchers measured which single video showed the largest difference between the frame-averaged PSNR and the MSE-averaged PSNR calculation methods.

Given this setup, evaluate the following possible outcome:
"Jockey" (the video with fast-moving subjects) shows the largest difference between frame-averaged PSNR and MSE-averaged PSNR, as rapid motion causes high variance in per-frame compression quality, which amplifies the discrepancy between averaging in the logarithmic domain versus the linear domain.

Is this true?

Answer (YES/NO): YES